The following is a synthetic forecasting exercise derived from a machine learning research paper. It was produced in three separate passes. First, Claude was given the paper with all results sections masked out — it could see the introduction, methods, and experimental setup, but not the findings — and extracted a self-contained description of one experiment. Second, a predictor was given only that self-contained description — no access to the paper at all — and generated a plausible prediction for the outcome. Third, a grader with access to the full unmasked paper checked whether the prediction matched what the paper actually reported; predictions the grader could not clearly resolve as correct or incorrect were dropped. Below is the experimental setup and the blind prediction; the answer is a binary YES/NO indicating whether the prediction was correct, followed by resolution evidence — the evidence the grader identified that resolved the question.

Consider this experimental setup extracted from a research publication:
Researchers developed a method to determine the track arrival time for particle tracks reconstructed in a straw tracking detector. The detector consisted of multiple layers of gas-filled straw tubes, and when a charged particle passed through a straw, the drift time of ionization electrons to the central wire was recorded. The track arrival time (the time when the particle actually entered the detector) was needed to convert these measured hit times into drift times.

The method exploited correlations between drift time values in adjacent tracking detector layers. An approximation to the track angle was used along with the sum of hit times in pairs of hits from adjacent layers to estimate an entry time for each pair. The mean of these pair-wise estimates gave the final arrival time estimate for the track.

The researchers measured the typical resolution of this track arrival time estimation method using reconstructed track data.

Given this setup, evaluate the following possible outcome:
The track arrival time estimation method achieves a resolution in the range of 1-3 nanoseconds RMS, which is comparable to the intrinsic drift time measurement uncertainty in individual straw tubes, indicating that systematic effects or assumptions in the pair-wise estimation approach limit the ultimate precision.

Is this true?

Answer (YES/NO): YES